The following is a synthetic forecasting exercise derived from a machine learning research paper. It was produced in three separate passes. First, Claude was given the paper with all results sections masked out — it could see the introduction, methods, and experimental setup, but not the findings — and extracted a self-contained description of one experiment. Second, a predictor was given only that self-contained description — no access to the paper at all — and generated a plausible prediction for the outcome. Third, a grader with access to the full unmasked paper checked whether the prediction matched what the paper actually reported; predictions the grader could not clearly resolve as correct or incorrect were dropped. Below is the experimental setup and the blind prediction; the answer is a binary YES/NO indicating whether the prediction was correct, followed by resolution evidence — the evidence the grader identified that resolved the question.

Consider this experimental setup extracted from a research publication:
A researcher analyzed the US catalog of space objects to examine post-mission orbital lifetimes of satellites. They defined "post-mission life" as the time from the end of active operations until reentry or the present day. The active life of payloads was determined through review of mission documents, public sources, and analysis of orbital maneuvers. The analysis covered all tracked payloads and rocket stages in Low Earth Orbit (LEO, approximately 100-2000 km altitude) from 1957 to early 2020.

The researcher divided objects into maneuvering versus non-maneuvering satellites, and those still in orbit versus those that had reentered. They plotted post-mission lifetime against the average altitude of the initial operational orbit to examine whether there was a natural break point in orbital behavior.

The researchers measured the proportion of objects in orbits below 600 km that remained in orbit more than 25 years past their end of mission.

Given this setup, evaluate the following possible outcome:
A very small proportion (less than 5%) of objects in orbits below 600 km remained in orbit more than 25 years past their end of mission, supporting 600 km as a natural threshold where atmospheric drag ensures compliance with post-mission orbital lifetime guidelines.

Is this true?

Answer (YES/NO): YES